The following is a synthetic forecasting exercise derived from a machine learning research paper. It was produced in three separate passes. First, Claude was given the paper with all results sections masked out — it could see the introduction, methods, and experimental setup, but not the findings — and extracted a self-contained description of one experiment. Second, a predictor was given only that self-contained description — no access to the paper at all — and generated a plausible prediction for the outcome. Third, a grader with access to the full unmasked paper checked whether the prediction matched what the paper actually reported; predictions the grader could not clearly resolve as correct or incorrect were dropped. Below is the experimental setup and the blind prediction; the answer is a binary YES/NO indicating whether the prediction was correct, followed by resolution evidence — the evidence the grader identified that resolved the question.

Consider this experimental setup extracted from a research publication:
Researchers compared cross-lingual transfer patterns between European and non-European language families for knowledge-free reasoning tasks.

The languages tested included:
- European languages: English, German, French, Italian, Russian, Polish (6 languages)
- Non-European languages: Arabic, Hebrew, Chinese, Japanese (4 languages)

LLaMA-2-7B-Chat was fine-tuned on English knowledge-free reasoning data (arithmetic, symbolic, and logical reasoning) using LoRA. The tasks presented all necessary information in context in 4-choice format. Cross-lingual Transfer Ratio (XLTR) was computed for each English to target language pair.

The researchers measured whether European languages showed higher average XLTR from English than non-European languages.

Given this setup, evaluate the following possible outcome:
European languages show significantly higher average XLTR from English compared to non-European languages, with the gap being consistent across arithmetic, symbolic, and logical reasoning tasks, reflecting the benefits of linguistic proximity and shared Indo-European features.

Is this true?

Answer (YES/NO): NO